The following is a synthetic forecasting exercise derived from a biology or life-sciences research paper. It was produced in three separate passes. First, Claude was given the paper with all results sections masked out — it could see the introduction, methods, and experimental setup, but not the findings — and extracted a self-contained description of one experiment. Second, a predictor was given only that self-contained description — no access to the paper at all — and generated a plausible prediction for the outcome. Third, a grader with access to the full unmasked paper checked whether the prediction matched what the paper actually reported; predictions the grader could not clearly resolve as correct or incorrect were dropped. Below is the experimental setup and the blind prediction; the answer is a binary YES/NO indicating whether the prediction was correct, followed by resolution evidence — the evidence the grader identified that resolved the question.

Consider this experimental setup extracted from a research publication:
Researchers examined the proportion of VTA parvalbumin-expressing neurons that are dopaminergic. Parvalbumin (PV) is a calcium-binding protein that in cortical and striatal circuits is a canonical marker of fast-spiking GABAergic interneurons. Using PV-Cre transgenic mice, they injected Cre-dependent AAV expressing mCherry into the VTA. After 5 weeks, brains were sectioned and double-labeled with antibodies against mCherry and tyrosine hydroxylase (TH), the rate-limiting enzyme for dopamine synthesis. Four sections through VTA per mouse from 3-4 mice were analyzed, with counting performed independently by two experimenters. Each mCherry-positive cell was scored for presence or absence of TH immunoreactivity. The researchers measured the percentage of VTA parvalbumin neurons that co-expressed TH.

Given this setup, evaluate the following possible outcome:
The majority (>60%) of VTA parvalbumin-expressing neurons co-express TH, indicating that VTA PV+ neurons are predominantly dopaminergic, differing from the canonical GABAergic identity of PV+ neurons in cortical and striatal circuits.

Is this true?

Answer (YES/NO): NO